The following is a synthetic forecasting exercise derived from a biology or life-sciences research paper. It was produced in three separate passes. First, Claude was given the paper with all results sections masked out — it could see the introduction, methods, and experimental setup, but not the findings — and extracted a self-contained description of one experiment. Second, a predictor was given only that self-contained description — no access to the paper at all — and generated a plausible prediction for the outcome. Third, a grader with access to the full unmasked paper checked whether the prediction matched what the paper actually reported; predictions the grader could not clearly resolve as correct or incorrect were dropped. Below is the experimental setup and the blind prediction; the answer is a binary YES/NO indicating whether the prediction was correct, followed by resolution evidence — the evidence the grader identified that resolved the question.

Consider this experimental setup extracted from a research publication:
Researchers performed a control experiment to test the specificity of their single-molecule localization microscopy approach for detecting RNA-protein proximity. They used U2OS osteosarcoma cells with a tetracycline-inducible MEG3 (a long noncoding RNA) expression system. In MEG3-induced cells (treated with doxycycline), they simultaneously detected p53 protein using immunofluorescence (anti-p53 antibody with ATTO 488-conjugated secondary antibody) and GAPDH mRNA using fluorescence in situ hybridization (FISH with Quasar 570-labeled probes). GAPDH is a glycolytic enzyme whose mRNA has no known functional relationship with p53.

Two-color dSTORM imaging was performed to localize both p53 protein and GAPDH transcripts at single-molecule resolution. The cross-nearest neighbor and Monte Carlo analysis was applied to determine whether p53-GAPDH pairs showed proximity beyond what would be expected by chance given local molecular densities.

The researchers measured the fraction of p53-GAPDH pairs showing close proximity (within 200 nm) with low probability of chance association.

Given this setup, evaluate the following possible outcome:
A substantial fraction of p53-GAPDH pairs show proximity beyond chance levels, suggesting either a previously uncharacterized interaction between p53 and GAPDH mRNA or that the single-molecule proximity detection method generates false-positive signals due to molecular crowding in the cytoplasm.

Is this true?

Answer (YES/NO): NO